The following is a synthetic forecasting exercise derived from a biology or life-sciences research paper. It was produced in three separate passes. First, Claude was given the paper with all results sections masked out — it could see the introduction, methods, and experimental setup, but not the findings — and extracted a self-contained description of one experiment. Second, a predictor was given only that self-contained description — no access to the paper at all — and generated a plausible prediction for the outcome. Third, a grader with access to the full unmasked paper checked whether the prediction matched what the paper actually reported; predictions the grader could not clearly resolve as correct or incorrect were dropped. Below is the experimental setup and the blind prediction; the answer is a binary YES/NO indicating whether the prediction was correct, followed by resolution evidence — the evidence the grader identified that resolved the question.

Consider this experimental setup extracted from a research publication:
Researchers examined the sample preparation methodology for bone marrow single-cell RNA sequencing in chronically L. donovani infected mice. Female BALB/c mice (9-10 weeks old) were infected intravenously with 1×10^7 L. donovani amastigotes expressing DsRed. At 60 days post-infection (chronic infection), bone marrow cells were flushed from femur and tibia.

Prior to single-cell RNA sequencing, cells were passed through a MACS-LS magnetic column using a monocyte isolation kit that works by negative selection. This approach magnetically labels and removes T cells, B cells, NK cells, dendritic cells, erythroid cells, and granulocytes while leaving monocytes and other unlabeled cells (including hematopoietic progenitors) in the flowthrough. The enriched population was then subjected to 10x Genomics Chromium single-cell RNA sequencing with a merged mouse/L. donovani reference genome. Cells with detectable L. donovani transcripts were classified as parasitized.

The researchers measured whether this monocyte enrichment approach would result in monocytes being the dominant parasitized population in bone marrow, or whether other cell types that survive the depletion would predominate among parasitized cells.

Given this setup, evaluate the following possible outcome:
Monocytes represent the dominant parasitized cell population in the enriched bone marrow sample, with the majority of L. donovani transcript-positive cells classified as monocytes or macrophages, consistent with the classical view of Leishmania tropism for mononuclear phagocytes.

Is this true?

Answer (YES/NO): NO